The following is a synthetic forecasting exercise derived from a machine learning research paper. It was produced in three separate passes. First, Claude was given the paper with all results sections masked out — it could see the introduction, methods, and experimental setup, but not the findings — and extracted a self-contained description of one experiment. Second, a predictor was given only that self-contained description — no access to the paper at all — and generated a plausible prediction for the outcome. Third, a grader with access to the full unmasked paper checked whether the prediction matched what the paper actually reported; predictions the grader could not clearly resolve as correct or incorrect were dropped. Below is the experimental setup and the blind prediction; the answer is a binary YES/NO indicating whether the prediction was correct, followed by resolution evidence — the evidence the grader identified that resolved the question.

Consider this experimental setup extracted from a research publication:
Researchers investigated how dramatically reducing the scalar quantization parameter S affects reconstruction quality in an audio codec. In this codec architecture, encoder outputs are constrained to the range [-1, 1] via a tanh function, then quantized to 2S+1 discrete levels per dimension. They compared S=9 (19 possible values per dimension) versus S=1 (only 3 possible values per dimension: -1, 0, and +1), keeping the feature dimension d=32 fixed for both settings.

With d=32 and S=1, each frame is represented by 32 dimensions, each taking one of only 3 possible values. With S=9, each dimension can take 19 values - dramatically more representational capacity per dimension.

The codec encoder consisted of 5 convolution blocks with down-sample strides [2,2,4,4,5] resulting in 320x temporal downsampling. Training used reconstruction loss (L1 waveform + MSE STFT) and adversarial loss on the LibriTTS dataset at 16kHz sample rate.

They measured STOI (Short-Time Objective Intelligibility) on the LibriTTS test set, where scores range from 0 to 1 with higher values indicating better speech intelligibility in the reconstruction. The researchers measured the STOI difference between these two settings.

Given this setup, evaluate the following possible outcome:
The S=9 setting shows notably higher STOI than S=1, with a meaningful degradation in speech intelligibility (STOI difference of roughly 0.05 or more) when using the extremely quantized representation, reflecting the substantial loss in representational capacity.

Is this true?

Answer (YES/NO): YES